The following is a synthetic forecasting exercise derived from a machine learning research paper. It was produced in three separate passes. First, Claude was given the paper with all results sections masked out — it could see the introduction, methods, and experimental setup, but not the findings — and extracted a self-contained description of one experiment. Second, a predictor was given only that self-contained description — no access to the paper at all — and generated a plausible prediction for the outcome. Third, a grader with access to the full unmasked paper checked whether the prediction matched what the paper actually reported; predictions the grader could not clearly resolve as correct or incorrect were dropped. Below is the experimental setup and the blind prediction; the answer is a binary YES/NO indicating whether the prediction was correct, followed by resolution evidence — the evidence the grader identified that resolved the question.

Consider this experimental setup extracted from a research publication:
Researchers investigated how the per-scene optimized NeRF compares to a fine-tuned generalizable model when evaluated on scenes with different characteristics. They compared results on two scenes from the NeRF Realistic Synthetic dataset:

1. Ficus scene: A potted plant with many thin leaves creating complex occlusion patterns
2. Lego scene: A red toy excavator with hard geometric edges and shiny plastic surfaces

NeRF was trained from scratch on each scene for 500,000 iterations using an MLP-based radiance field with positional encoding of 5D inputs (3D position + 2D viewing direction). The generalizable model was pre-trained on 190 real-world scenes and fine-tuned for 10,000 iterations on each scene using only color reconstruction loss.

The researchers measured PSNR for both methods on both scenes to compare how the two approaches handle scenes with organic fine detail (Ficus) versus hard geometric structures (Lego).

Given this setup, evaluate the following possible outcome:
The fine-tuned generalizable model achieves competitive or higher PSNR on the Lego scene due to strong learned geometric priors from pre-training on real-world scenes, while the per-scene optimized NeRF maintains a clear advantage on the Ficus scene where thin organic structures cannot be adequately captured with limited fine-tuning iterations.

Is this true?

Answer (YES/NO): NO